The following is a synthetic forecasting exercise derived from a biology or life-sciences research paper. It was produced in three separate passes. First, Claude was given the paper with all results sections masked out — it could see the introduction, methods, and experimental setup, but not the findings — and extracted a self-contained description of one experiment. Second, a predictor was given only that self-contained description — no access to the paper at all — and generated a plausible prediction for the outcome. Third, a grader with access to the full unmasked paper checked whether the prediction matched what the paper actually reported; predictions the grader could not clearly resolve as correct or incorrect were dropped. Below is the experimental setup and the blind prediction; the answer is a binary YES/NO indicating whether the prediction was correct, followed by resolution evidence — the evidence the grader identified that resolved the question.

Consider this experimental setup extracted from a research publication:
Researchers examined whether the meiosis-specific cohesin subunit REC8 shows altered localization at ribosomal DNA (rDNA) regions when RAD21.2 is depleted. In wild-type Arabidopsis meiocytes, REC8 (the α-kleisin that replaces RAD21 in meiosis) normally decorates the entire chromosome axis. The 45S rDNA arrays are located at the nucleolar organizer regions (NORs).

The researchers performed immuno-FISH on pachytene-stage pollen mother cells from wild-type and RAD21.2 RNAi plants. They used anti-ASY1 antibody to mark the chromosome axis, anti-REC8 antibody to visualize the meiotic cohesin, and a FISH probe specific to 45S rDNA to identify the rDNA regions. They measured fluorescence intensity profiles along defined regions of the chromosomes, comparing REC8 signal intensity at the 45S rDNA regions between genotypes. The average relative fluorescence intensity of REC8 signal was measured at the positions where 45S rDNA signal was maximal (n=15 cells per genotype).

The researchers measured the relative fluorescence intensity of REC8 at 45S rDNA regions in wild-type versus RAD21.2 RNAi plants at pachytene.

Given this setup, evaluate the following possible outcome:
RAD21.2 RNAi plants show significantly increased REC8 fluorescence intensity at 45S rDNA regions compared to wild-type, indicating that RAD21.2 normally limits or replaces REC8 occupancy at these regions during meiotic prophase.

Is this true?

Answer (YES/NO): YES